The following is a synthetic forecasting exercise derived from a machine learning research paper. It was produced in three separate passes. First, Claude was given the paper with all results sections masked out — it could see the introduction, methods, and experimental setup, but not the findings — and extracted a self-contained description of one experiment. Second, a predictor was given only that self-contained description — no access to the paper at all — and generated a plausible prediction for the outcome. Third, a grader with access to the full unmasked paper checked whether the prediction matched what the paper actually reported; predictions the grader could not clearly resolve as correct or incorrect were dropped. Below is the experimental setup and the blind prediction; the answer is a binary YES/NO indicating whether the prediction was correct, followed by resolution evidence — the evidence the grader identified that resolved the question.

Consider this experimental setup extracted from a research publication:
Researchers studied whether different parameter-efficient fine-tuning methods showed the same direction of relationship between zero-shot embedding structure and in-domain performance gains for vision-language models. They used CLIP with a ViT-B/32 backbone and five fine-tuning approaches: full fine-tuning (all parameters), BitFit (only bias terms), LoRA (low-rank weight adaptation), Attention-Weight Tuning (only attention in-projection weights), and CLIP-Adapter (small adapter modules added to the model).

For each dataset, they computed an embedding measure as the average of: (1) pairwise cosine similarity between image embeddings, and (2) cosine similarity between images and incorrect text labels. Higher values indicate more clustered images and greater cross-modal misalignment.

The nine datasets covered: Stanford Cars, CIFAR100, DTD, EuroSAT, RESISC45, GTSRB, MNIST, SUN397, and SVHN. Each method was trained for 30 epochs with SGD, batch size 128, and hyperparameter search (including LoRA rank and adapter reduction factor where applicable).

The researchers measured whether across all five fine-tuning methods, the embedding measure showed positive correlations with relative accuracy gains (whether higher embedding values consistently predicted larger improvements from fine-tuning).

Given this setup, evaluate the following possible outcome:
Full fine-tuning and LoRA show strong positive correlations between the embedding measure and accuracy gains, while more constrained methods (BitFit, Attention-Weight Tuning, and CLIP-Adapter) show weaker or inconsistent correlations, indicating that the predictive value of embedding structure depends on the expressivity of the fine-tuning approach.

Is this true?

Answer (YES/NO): NO